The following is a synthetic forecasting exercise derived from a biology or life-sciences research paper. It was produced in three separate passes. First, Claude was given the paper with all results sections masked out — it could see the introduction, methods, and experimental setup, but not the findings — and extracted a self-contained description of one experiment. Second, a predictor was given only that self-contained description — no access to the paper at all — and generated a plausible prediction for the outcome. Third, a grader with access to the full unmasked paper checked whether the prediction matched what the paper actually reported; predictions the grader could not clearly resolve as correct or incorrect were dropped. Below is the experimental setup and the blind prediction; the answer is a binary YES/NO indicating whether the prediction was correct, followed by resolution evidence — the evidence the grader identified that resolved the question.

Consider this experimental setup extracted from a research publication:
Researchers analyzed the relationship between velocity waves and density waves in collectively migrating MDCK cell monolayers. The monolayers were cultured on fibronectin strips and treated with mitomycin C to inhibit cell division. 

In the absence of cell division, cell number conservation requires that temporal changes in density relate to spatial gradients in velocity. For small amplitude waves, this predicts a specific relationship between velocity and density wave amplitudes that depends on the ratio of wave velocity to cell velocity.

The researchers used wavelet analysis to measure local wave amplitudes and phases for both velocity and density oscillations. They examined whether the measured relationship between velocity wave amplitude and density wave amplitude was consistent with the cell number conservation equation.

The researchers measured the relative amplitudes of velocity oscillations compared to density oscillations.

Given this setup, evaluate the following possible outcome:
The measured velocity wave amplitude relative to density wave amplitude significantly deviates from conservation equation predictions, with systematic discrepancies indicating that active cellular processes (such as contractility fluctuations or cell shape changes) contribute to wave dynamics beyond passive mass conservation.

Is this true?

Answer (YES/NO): NO